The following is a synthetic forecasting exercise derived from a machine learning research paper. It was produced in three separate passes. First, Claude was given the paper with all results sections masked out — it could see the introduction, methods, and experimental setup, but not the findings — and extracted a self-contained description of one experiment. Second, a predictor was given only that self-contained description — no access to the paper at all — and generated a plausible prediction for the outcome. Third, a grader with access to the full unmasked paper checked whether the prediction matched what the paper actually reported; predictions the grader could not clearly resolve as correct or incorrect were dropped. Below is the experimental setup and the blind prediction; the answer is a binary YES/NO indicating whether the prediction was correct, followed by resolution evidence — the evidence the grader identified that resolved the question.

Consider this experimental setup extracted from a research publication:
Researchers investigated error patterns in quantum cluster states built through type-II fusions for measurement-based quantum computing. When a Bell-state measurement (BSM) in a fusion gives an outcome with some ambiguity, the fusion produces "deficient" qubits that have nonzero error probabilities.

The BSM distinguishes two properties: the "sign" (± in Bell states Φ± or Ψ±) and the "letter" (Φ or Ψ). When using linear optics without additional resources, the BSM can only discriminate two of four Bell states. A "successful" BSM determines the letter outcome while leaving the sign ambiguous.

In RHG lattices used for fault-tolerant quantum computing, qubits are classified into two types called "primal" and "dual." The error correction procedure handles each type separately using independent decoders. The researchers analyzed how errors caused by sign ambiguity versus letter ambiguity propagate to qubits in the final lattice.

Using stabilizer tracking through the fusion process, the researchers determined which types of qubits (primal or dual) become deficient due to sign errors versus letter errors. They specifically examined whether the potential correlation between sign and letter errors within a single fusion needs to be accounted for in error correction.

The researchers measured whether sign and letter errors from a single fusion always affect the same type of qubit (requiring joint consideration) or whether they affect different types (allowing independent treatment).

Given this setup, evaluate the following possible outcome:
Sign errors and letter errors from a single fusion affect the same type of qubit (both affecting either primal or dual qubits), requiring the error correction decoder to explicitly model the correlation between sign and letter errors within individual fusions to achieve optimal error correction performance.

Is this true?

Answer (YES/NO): NO